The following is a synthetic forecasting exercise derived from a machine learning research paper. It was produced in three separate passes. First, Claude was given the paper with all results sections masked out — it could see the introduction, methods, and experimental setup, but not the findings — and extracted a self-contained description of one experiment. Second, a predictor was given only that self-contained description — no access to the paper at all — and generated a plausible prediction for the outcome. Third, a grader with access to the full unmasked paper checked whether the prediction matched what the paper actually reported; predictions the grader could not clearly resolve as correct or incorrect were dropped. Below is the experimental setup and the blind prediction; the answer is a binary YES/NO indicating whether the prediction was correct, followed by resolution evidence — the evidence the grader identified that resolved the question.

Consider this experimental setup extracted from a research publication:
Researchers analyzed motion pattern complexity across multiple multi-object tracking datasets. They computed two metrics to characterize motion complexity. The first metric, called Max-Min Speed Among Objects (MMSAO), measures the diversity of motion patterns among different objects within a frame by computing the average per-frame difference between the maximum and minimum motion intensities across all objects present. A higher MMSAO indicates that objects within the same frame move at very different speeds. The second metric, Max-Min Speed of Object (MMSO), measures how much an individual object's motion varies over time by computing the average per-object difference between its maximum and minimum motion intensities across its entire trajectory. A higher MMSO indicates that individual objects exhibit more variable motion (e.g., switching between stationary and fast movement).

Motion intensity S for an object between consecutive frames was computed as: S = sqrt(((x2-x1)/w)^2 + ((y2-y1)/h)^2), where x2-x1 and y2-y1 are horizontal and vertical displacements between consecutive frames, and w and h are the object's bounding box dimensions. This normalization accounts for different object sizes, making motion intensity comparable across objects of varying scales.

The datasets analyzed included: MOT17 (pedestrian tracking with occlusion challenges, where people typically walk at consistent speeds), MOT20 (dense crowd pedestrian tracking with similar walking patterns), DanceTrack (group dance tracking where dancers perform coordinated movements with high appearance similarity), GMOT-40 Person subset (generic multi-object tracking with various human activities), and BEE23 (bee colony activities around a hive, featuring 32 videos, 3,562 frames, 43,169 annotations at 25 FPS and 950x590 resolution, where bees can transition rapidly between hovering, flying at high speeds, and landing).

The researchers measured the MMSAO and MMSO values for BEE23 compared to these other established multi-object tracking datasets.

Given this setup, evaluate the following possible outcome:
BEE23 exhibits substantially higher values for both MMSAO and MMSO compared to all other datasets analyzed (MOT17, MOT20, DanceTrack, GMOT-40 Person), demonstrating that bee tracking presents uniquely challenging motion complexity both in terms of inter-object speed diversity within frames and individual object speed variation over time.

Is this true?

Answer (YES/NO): YES